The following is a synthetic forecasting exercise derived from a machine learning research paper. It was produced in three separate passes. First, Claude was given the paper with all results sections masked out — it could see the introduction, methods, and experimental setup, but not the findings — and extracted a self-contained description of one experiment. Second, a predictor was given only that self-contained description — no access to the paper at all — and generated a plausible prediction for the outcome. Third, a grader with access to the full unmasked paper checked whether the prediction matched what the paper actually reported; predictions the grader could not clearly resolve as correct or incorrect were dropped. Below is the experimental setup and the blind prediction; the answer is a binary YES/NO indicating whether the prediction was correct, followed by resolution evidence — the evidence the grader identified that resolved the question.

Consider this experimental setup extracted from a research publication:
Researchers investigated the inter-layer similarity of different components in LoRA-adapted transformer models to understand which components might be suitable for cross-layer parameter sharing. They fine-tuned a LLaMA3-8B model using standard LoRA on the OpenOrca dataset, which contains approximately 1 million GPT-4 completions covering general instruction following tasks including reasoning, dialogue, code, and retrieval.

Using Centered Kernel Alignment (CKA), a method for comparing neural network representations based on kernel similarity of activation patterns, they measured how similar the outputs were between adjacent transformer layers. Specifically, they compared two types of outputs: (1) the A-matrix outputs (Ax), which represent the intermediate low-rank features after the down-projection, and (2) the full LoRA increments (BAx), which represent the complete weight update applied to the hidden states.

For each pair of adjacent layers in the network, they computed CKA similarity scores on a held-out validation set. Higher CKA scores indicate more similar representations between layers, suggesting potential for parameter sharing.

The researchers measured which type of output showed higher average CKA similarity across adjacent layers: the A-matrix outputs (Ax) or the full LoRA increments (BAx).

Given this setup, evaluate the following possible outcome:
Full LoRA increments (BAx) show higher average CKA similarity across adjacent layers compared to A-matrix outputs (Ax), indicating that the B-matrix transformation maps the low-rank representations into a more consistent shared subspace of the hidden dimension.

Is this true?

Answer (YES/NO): NO